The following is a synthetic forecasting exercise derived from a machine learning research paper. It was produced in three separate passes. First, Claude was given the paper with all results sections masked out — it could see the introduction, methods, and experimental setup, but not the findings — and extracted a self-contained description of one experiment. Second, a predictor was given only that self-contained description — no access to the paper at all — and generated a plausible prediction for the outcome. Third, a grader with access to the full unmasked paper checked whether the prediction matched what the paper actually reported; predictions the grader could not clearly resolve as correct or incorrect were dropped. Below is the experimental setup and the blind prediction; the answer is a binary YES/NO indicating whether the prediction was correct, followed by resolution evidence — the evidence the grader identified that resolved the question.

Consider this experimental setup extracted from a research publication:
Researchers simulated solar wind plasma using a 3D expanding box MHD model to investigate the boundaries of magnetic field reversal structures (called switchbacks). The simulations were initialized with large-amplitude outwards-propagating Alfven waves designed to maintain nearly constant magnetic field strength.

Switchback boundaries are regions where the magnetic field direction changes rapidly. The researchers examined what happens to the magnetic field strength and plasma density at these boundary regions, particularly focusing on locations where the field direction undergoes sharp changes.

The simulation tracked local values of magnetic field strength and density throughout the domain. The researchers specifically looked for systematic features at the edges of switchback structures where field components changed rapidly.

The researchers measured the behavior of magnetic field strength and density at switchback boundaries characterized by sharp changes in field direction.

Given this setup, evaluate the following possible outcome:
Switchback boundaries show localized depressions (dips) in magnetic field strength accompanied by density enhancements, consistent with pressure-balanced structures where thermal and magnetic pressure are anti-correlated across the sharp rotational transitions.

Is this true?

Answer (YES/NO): YES